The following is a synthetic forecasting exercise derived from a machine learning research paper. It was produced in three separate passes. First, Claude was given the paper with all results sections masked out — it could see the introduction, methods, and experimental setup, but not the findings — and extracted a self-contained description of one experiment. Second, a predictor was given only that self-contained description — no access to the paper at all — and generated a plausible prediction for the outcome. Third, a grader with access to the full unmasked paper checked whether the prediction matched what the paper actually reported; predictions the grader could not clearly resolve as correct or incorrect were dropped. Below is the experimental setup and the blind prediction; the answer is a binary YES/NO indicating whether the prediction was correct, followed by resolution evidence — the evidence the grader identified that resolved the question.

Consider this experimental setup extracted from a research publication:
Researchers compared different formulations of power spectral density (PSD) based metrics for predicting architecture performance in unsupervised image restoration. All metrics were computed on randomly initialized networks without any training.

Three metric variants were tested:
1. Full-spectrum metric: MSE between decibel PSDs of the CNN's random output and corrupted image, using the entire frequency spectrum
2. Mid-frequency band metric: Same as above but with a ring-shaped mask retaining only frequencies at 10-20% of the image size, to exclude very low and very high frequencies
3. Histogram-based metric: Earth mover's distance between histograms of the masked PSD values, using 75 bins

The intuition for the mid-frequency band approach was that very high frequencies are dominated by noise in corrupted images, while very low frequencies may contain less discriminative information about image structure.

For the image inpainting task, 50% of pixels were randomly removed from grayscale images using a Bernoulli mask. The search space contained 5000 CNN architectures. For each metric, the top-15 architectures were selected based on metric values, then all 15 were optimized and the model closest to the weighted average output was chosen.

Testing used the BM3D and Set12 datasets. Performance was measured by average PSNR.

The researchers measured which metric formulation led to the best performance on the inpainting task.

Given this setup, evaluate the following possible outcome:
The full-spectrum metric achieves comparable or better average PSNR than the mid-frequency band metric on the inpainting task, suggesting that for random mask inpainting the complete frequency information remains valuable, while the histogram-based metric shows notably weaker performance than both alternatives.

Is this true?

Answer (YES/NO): NO